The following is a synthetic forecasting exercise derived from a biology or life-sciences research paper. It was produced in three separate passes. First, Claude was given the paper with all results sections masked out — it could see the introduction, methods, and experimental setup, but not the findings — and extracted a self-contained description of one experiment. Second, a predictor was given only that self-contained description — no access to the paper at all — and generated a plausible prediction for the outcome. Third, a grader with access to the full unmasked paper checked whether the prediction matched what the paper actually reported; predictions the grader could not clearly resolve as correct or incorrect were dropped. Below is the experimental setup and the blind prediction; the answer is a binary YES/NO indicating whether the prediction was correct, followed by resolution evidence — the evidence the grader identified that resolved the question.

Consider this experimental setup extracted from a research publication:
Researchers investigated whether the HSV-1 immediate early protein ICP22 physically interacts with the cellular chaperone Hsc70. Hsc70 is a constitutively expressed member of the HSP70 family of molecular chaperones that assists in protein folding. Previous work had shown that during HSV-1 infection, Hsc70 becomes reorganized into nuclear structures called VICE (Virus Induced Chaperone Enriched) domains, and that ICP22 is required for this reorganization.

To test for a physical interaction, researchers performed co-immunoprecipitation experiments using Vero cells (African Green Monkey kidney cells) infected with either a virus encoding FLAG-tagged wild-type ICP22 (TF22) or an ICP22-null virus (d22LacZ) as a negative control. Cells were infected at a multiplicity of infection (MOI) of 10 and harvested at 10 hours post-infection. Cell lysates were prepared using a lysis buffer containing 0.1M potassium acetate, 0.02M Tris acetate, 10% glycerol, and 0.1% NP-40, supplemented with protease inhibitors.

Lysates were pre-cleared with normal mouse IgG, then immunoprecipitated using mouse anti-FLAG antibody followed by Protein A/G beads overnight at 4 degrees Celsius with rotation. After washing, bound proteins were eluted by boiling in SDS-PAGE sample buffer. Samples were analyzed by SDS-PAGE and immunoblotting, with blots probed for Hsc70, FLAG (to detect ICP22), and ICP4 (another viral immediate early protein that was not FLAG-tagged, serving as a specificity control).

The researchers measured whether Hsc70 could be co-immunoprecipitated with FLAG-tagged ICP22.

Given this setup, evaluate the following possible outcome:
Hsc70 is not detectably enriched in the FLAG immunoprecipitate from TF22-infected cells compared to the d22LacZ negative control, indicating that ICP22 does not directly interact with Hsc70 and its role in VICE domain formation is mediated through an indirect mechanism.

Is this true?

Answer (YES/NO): NO